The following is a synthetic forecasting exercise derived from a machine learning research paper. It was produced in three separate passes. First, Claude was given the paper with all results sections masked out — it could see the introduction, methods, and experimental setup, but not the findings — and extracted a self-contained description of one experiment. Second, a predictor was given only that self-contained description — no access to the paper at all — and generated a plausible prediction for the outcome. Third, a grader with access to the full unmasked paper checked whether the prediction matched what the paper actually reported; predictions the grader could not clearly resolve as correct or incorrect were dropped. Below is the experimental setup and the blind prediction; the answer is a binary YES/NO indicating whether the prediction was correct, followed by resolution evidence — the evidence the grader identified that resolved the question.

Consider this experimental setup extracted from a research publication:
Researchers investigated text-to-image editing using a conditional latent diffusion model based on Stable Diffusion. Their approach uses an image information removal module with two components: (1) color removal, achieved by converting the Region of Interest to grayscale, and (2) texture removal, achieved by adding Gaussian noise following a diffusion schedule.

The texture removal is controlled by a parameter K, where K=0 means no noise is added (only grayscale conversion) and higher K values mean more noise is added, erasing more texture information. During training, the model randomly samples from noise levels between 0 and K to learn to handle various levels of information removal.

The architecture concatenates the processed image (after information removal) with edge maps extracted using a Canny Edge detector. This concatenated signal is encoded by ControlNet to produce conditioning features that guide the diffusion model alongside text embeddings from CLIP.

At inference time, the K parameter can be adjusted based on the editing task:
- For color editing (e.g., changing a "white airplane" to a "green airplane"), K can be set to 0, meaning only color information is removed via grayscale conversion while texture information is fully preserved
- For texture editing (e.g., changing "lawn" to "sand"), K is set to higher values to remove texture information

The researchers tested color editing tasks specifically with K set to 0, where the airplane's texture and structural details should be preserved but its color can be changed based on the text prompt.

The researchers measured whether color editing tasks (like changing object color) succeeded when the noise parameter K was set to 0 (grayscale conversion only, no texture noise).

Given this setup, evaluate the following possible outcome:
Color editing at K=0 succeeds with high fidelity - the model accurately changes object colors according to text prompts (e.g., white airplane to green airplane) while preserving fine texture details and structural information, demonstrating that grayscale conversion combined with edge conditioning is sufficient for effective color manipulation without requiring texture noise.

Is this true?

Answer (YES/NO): YES